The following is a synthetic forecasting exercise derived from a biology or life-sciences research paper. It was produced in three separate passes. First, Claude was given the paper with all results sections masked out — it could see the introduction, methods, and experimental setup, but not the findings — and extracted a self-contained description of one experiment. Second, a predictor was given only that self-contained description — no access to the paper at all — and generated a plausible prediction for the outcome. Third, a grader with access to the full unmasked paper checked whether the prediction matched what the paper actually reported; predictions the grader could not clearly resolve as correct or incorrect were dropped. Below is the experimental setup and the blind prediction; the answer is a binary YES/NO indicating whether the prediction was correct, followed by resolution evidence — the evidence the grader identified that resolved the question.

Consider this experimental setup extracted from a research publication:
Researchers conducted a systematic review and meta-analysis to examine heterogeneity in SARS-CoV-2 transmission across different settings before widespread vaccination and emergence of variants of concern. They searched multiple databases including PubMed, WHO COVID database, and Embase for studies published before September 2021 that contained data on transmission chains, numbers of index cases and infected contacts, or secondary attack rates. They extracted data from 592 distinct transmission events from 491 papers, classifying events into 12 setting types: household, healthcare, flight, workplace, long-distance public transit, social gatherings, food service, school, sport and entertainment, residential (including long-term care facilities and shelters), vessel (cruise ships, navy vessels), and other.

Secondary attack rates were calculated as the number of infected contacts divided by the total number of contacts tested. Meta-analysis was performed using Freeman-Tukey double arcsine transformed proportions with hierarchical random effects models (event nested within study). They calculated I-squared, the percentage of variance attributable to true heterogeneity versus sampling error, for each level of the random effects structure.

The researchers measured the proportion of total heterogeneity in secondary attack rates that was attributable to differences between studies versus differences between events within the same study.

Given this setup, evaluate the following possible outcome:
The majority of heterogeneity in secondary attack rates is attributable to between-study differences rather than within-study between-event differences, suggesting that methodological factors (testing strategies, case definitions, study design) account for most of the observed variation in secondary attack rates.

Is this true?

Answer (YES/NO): YES